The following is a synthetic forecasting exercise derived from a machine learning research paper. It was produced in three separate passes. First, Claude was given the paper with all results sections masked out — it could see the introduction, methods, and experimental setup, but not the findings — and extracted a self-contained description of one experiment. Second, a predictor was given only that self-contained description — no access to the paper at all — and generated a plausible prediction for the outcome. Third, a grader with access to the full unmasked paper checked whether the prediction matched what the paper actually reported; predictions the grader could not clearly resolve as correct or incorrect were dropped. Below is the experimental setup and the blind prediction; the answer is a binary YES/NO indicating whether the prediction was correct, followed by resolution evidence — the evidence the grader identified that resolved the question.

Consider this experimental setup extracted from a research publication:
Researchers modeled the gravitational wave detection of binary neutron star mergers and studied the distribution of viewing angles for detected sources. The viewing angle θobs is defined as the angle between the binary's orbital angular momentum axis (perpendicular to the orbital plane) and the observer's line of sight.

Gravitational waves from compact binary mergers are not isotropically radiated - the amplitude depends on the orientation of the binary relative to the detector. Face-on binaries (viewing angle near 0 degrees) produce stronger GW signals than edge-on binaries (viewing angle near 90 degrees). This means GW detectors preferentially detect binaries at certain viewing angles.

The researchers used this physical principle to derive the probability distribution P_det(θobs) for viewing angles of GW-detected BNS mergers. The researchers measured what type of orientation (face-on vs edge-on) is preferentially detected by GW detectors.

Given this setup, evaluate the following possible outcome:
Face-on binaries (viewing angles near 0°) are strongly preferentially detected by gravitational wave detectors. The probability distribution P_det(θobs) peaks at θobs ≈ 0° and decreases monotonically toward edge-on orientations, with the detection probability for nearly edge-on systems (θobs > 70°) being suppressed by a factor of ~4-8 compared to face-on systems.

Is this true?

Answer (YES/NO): NO